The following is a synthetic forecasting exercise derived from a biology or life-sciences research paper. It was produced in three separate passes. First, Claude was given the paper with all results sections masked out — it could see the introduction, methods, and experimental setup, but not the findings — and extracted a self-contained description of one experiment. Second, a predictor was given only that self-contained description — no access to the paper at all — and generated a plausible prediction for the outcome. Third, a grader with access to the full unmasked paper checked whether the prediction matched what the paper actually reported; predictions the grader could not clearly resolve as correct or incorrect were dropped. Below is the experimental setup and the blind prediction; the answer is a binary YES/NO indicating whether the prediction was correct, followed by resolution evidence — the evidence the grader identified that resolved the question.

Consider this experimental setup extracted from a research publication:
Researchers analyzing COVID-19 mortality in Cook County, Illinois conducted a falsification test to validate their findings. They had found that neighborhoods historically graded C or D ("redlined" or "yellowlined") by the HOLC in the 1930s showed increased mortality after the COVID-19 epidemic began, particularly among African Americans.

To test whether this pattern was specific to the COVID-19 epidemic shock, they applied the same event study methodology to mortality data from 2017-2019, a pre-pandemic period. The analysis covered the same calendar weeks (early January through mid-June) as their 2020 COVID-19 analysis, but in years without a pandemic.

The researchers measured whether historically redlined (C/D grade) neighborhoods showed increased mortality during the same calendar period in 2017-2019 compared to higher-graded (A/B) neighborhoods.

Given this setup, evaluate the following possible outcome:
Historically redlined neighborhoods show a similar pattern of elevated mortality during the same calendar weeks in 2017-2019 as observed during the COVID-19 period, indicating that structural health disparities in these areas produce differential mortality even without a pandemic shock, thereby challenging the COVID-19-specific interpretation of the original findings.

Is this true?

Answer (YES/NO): NO